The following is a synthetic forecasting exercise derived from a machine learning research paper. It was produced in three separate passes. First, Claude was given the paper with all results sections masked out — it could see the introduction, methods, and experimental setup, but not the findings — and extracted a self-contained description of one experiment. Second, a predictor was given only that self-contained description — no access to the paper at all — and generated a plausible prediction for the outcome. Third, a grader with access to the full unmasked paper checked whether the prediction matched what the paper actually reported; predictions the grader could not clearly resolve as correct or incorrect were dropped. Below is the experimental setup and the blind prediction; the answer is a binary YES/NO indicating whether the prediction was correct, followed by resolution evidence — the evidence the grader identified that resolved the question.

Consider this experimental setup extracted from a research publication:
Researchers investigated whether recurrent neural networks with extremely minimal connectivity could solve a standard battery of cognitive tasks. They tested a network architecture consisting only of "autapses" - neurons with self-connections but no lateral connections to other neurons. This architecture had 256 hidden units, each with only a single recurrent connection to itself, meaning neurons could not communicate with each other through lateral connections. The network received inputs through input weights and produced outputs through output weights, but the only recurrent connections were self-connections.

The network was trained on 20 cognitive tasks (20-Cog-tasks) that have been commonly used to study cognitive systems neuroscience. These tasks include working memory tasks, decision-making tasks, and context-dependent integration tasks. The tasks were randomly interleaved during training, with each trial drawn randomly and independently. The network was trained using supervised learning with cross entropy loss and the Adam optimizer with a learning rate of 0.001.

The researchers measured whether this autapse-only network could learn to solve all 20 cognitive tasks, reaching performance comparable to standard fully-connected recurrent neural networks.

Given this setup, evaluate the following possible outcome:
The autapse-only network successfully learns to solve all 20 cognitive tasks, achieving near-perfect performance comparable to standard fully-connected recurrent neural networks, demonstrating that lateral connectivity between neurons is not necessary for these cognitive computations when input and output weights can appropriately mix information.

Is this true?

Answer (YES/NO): YES